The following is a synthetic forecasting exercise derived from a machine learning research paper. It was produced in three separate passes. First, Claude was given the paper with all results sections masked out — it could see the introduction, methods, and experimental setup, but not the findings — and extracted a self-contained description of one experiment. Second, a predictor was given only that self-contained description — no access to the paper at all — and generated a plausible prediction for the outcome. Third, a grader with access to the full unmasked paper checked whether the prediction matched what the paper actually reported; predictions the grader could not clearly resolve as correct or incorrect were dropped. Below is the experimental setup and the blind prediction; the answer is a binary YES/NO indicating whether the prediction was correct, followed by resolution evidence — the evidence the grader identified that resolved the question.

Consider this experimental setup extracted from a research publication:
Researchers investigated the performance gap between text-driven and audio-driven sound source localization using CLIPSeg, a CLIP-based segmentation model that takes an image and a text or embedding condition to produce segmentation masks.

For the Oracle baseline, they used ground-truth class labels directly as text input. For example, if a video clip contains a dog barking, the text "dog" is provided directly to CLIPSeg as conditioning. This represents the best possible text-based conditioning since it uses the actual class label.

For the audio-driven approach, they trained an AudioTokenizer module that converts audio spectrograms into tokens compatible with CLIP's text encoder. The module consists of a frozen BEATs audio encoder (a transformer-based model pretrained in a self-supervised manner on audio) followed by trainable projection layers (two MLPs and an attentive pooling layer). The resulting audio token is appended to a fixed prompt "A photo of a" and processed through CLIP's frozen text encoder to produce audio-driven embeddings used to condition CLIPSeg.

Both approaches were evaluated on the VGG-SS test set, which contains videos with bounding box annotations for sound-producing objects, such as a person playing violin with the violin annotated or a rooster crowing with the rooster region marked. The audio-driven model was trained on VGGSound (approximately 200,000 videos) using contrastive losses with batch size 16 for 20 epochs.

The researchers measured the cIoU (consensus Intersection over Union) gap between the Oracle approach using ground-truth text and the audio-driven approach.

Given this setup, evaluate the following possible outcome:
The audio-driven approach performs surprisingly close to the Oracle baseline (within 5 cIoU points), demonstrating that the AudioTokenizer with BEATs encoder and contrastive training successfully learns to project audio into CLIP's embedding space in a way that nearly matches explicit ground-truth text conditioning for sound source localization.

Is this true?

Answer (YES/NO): YES